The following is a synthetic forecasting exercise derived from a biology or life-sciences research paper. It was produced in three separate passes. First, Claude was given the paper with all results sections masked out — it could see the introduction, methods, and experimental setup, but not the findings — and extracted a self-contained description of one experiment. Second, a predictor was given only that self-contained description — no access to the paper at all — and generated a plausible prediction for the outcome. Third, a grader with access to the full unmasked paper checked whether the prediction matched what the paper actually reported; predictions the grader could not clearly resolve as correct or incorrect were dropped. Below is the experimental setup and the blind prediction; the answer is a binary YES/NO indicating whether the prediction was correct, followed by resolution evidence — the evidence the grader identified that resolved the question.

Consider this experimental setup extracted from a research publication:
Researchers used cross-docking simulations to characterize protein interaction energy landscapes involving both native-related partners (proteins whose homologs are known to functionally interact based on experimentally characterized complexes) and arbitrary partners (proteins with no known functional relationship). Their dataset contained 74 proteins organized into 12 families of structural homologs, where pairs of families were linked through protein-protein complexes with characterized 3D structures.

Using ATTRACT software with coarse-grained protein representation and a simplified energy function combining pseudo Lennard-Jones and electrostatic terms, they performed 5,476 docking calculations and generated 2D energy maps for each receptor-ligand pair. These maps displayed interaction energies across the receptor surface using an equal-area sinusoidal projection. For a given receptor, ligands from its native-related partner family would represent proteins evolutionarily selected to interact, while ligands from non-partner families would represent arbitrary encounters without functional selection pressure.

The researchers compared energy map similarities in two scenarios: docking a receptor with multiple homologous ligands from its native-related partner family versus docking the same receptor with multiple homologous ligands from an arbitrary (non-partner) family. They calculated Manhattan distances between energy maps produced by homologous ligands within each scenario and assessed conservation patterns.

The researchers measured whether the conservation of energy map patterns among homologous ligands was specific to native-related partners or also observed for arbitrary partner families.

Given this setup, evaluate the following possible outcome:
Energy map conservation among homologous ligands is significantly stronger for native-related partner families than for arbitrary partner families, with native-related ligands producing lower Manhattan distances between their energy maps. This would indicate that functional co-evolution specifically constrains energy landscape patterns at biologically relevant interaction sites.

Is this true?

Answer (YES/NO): NO